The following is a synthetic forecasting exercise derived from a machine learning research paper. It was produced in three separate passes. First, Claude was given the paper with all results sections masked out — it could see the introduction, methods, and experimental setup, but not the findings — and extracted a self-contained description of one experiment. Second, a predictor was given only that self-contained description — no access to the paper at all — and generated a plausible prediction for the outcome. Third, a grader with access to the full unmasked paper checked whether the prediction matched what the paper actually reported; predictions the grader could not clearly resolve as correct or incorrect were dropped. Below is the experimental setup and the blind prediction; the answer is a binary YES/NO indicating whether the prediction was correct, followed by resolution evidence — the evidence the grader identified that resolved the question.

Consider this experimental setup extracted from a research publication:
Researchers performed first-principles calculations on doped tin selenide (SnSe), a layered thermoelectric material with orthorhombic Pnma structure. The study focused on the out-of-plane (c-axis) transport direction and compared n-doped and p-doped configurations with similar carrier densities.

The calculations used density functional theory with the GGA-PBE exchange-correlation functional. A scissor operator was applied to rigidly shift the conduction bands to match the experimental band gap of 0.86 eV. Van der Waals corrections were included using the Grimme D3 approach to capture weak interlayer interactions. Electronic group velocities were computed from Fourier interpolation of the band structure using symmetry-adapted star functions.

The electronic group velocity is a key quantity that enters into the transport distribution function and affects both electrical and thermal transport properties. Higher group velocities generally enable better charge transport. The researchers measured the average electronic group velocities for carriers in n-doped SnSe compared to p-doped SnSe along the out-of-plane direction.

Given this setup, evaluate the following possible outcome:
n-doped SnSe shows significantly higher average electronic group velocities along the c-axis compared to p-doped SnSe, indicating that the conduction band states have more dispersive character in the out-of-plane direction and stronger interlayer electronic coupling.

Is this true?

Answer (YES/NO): YES